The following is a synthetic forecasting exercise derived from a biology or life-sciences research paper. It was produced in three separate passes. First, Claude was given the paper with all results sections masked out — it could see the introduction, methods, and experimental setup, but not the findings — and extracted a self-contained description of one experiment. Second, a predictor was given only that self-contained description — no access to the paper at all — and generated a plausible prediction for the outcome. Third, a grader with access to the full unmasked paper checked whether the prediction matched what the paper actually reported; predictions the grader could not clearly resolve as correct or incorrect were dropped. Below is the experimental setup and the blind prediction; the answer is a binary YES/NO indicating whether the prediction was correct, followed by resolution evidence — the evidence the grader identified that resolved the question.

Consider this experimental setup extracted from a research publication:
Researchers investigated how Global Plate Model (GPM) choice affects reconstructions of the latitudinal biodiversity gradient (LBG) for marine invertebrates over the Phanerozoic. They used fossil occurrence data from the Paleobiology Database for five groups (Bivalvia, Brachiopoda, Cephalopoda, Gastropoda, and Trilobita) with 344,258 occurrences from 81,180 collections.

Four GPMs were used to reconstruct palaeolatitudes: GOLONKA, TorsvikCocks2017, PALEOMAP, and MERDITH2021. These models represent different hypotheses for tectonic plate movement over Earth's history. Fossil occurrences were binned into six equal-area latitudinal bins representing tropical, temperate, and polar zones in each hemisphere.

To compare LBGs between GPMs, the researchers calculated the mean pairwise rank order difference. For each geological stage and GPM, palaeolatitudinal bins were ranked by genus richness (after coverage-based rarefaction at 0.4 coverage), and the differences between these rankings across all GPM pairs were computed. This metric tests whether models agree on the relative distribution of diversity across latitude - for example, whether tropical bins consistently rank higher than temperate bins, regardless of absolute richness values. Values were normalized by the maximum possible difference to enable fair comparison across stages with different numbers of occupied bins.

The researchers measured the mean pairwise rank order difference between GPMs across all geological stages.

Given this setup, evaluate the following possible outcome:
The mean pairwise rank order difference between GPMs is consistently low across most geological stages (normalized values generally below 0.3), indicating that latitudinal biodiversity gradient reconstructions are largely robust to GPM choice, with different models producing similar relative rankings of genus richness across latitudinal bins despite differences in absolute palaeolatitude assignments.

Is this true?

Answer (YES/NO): NO